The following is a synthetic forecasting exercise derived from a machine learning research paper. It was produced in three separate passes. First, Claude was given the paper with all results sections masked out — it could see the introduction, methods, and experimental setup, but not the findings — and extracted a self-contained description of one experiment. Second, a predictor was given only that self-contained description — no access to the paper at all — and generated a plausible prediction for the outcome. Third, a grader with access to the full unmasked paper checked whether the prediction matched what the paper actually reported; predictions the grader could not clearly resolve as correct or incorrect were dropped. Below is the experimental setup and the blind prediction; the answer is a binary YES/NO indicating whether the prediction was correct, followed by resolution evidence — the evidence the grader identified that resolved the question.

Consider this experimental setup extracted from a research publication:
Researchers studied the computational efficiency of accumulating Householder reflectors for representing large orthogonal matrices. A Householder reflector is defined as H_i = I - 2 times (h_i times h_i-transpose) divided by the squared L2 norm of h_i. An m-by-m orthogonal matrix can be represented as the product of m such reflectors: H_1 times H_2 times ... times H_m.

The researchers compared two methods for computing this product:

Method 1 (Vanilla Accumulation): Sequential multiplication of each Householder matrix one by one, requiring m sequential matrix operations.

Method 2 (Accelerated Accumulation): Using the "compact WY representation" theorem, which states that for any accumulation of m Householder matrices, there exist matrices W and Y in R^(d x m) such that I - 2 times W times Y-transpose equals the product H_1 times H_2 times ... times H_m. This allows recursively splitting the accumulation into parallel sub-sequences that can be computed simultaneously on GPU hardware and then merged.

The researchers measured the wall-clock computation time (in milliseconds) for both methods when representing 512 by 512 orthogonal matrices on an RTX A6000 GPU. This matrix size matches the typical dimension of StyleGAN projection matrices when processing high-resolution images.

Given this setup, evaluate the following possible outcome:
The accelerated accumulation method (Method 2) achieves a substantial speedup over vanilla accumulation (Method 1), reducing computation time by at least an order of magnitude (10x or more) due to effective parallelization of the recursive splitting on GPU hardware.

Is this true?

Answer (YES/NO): YES